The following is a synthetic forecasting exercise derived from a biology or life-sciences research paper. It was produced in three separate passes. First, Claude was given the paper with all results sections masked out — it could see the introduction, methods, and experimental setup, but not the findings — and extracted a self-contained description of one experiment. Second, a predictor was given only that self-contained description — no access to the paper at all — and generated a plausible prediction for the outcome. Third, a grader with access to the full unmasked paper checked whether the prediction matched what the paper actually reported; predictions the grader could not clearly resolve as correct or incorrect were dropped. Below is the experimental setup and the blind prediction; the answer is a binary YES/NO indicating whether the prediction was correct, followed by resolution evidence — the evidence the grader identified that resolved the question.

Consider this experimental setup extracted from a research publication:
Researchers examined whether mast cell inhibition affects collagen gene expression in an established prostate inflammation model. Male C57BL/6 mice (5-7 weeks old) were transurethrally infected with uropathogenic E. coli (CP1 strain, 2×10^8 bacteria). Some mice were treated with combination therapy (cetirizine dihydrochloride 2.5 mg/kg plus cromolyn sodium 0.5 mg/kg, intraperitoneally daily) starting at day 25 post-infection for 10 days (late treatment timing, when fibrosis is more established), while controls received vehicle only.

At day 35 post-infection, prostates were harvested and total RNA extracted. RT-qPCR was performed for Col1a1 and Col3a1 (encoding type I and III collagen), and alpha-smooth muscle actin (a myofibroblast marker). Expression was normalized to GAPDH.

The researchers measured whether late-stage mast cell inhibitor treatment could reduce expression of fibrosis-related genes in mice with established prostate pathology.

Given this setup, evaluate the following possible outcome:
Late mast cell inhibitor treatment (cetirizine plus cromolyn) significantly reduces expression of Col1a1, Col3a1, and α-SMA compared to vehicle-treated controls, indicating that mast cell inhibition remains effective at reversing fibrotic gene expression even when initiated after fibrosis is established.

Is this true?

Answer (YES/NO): NO